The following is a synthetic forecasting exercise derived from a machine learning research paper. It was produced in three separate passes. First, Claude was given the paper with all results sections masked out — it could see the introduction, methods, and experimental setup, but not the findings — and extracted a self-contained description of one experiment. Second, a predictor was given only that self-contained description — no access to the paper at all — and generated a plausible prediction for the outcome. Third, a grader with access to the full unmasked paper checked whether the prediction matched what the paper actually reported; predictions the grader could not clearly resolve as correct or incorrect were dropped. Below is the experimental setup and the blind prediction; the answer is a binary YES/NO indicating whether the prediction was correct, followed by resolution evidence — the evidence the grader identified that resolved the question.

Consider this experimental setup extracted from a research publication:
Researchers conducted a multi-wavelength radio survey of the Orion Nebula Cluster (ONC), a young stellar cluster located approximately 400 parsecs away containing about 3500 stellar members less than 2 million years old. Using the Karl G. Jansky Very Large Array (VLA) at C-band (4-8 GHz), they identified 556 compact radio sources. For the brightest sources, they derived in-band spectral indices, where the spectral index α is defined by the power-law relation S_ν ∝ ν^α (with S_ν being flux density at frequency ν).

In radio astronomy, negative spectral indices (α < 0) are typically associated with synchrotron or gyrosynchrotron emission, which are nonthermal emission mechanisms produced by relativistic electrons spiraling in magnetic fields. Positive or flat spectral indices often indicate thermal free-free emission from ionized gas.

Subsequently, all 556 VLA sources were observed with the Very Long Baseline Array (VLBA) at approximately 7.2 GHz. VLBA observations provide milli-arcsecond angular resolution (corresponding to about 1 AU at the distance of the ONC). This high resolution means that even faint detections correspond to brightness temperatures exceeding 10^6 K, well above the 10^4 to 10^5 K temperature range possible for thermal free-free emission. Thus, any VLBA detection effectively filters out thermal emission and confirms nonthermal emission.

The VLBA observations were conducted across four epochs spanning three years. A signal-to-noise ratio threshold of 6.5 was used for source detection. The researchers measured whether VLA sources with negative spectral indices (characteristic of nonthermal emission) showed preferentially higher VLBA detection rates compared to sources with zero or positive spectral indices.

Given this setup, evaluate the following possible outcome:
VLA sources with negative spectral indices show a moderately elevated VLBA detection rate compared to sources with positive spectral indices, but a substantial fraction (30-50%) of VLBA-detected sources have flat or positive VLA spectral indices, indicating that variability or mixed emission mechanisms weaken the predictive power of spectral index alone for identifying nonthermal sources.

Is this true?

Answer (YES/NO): NO